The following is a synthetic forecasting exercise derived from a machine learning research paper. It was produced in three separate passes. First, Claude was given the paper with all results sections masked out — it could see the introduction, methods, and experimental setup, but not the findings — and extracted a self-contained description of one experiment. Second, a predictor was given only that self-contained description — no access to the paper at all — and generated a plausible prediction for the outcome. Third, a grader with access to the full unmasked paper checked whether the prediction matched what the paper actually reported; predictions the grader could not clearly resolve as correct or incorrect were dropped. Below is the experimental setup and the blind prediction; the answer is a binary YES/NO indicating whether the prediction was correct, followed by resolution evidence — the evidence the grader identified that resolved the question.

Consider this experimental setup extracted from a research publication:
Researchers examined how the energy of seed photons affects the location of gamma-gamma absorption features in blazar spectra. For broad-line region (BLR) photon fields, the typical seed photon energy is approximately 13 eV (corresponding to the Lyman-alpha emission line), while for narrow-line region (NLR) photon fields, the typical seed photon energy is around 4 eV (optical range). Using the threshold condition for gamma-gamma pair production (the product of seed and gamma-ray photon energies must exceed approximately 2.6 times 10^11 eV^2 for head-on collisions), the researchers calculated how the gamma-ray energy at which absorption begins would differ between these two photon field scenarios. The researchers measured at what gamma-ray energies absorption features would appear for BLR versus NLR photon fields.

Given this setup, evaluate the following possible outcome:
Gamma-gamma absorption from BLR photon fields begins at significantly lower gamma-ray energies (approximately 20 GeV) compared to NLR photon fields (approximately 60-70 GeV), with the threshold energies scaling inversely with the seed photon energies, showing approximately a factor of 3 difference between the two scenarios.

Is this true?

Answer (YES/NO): NO